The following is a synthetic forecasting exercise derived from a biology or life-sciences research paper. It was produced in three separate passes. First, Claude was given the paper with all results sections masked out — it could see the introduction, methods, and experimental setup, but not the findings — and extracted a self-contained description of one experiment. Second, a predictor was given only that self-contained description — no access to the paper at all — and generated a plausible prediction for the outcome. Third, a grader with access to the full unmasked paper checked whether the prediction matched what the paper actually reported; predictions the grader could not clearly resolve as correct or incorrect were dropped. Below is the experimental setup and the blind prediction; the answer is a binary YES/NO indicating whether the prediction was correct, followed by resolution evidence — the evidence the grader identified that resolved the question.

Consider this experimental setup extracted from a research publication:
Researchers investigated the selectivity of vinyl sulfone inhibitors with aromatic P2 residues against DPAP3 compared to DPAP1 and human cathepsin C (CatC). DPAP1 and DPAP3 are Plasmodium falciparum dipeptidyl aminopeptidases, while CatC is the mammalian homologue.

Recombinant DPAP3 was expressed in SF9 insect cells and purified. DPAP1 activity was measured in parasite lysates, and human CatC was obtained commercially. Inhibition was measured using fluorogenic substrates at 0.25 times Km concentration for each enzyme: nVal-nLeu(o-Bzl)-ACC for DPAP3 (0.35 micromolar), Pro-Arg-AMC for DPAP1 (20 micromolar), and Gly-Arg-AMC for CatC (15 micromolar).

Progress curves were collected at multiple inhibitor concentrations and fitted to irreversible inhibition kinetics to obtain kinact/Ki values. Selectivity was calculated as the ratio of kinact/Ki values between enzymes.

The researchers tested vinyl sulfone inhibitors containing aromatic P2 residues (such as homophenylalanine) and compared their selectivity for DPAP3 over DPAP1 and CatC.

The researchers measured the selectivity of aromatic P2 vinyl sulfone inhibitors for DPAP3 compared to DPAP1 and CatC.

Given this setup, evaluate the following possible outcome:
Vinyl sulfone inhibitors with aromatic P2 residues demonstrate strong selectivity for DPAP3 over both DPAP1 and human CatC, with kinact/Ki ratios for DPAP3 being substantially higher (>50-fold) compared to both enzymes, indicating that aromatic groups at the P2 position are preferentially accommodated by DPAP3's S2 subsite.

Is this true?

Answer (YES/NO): NO